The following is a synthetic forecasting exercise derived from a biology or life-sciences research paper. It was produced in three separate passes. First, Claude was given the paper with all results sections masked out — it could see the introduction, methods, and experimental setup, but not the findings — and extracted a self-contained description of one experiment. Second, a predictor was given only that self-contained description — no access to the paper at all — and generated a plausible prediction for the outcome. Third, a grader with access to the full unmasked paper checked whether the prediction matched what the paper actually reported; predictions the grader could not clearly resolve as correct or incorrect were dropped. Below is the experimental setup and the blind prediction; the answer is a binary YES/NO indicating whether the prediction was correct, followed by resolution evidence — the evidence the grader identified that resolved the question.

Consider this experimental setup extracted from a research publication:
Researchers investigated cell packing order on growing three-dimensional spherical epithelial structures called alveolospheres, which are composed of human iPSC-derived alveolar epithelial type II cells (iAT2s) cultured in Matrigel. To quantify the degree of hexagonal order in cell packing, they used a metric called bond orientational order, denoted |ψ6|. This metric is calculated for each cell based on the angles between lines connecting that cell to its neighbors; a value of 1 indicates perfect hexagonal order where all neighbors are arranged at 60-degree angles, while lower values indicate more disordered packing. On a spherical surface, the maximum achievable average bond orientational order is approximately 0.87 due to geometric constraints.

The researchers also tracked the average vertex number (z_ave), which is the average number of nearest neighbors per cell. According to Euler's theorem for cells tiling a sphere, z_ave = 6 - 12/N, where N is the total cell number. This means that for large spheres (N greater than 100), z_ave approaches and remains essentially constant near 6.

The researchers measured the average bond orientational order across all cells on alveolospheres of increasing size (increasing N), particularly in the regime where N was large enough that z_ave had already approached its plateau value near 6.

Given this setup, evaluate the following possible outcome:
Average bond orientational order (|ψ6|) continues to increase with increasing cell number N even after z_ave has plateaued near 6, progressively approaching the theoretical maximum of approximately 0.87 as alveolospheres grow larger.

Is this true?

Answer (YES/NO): YES